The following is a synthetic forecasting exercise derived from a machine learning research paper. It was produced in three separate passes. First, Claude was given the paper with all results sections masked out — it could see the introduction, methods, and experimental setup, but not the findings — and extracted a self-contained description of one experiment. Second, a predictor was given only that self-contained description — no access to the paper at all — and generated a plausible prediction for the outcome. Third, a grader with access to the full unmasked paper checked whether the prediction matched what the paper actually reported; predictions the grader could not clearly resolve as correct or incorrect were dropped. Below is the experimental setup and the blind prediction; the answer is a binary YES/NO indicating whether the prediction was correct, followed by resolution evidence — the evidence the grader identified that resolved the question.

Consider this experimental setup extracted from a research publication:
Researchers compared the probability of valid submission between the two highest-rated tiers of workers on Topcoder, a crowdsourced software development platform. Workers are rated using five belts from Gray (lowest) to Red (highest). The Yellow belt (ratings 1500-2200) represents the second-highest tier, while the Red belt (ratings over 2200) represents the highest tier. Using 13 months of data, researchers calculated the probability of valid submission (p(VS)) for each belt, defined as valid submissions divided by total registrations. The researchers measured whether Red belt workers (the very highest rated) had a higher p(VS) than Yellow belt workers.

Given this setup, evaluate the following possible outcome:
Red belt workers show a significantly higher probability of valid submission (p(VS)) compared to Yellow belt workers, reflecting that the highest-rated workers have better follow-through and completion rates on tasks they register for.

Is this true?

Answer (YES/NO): NO